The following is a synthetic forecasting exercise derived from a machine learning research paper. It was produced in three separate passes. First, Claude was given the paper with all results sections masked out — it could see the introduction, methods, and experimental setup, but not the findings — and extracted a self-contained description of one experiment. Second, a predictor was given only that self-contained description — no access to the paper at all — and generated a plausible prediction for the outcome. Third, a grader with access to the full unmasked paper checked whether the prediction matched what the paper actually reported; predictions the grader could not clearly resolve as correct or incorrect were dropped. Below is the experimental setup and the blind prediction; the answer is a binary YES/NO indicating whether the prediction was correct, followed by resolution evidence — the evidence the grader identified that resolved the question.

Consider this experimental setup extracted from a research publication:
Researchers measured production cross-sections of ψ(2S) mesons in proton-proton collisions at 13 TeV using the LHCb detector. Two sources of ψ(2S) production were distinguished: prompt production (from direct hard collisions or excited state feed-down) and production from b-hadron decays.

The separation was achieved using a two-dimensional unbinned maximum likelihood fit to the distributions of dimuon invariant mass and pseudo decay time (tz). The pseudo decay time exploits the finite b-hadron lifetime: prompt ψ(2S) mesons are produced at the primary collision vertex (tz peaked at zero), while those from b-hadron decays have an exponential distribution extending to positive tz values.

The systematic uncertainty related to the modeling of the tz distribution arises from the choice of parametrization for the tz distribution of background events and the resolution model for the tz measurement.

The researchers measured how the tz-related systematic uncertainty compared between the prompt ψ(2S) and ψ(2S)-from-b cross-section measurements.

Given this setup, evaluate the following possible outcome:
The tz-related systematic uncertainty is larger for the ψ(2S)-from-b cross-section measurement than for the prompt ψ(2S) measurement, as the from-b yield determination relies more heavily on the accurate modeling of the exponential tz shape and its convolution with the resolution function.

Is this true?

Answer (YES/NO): YES